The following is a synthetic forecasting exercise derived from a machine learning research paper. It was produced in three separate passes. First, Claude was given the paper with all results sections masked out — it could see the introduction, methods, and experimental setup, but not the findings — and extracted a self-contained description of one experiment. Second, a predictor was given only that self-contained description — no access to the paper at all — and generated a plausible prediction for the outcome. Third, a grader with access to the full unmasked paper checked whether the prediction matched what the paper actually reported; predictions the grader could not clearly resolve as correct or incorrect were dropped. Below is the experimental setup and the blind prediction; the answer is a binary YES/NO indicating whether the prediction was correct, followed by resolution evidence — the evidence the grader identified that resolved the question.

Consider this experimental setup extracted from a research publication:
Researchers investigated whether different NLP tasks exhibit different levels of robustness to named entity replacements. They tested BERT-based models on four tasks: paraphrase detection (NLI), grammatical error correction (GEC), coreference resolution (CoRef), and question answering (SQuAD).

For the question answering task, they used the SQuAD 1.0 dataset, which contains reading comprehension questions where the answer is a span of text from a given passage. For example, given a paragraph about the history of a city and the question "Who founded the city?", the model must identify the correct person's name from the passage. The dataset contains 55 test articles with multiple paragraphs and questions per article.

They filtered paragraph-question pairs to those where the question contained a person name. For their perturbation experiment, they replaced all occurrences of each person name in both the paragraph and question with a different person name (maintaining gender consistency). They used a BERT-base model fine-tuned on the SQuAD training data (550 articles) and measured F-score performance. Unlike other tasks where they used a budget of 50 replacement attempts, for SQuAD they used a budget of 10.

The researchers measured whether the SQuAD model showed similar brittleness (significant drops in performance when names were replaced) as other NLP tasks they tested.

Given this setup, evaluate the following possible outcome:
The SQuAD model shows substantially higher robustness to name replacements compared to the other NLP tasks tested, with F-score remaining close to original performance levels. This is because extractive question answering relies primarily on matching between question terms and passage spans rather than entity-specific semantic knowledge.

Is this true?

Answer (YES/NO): YES